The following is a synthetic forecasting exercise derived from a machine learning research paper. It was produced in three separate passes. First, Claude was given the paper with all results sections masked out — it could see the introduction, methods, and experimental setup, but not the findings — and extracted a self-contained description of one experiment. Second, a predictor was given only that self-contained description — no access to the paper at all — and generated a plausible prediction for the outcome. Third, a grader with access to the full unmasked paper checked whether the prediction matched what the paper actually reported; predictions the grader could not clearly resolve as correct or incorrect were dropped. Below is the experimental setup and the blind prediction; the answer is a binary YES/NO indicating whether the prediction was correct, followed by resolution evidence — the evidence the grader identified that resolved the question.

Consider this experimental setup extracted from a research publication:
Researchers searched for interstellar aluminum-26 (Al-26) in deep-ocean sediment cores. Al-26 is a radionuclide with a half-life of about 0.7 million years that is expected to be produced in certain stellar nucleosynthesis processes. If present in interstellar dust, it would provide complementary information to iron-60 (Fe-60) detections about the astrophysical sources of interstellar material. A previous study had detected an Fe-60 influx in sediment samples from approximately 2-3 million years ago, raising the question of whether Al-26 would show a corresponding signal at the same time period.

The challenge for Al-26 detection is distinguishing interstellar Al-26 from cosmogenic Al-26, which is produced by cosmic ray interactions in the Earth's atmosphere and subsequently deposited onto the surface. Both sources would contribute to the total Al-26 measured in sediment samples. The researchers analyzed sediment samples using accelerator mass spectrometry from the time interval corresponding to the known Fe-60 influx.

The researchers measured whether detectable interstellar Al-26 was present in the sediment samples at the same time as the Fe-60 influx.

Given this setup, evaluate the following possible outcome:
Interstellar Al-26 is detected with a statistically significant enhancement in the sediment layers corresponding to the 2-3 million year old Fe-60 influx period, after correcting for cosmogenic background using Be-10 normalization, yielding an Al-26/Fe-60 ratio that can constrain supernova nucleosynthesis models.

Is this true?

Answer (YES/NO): NO